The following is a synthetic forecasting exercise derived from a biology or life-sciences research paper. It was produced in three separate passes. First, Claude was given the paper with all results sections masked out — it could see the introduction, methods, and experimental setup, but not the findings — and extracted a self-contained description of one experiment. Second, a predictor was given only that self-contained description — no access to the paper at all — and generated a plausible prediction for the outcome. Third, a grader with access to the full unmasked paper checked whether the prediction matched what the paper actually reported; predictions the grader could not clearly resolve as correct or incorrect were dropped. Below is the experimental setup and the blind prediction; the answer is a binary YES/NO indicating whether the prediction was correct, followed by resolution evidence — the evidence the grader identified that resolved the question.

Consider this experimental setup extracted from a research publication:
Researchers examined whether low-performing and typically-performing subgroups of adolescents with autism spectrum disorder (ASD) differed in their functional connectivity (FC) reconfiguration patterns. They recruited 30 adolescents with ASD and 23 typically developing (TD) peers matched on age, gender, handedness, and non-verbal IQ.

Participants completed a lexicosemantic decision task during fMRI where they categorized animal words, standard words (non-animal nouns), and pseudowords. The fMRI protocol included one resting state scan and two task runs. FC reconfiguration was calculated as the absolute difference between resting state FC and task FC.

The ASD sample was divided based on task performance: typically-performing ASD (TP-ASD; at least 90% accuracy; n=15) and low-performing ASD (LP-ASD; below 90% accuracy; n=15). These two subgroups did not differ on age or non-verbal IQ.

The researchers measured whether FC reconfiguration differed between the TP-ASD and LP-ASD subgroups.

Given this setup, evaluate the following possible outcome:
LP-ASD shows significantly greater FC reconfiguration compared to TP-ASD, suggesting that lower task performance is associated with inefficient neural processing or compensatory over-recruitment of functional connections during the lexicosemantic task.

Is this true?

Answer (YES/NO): YES